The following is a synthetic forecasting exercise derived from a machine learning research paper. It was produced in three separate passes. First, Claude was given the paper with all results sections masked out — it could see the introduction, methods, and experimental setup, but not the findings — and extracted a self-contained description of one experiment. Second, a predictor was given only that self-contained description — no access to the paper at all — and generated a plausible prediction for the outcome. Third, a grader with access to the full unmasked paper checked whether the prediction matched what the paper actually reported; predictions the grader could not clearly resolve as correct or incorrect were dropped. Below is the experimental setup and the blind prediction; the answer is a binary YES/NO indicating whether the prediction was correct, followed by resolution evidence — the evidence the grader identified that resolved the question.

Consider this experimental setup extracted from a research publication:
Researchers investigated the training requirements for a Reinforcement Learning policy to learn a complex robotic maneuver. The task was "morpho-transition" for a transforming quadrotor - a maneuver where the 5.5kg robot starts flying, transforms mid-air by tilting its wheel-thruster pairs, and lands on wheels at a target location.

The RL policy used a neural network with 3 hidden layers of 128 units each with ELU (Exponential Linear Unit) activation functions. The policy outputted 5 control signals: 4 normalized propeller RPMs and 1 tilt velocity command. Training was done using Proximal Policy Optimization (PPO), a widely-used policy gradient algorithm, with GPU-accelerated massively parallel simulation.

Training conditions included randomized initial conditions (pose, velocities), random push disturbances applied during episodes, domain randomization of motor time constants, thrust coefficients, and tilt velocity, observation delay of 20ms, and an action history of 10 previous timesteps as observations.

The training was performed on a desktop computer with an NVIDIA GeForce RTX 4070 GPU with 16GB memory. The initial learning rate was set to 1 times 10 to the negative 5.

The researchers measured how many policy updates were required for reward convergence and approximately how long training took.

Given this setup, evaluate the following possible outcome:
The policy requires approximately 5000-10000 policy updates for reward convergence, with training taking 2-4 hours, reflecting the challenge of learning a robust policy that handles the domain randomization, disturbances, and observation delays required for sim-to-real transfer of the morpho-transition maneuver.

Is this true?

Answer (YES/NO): NO